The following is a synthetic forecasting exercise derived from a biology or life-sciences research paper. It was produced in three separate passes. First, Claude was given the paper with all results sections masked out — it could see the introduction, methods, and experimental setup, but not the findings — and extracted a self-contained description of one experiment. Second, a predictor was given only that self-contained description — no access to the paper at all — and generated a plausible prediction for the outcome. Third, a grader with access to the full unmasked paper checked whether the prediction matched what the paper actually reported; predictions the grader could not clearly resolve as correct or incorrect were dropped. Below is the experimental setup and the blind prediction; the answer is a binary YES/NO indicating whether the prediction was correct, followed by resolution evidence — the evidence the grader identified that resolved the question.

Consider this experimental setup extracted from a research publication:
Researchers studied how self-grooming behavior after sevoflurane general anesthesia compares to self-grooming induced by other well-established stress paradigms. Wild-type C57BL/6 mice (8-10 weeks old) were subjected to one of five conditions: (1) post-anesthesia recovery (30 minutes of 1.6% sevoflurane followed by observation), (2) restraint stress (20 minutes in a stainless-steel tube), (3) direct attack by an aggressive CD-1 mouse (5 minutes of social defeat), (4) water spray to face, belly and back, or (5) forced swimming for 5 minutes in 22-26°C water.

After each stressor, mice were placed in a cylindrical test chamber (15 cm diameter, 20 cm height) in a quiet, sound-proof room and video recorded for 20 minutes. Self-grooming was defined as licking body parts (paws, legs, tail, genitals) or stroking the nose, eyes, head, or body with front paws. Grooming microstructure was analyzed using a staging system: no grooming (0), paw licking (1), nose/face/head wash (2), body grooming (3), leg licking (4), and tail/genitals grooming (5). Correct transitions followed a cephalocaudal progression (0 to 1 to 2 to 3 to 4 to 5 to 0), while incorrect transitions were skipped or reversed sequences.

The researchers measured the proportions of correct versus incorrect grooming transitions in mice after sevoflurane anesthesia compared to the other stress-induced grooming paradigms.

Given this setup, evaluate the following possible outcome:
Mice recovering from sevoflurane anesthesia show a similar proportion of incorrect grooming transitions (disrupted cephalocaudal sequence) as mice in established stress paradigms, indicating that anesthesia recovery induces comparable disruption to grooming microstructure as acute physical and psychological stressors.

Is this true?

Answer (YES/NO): NO